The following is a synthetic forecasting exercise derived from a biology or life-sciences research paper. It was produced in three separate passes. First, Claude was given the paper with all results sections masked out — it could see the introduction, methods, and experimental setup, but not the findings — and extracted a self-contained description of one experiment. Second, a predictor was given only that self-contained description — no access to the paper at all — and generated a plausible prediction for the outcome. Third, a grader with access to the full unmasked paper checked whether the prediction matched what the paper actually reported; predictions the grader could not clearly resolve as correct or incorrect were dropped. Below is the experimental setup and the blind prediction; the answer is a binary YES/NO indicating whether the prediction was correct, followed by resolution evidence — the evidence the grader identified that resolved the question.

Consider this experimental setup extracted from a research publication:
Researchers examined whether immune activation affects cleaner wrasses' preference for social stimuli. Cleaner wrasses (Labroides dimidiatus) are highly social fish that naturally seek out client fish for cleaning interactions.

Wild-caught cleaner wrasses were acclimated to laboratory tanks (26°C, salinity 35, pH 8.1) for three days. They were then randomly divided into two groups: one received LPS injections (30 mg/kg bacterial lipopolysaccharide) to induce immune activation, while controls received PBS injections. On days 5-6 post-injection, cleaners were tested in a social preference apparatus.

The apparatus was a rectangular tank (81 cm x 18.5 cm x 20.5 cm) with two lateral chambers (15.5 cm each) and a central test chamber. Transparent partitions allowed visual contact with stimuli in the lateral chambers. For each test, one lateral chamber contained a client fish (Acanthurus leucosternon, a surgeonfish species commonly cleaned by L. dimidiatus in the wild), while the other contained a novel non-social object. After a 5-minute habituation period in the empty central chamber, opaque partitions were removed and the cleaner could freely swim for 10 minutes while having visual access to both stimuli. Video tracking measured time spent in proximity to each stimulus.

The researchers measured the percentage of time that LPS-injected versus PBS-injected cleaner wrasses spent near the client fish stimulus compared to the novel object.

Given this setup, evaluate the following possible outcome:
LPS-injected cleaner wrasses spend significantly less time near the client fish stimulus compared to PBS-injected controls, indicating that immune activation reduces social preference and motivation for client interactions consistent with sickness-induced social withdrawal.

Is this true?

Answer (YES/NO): NO